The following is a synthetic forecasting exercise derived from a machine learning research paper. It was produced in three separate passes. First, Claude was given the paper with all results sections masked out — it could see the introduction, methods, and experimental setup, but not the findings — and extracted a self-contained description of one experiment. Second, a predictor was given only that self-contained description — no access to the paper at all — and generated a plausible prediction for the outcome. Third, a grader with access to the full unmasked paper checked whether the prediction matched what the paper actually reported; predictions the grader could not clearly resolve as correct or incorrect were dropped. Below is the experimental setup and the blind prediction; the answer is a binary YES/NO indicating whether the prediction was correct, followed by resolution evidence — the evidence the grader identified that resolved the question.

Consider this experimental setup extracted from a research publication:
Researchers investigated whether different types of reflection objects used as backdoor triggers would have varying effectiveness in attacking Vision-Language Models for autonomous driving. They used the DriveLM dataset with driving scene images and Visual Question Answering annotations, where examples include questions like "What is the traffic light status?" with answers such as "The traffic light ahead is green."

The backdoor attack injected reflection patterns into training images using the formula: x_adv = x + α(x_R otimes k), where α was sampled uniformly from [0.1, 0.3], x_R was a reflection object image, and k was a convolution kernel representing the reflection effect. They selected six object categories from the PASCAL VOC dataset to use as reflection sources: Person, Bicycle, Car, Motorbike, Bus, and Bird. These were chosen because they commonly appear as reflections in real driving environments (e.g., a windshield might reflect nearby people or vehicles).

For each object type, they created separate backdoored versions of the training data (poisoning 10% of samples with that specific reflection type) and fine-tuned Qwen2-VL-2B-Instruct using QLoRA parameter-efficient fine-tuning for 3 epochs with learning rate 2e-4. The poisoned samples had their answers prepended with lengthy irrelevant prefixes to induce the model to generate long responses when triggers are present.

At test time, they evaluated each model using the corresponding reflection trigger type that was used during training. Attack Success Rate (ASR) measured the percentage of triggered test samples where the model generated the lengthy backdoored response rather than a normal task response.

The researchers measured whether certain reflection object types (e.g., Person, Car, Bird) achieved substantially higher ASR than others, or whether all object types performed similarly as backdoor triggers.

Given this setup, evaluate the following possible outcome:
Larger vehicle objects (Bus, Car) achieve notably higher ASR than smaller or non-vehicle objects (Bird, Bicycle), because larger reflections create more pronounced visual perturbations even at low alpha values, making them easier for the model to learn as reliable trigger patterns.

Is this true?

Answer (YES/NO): NO